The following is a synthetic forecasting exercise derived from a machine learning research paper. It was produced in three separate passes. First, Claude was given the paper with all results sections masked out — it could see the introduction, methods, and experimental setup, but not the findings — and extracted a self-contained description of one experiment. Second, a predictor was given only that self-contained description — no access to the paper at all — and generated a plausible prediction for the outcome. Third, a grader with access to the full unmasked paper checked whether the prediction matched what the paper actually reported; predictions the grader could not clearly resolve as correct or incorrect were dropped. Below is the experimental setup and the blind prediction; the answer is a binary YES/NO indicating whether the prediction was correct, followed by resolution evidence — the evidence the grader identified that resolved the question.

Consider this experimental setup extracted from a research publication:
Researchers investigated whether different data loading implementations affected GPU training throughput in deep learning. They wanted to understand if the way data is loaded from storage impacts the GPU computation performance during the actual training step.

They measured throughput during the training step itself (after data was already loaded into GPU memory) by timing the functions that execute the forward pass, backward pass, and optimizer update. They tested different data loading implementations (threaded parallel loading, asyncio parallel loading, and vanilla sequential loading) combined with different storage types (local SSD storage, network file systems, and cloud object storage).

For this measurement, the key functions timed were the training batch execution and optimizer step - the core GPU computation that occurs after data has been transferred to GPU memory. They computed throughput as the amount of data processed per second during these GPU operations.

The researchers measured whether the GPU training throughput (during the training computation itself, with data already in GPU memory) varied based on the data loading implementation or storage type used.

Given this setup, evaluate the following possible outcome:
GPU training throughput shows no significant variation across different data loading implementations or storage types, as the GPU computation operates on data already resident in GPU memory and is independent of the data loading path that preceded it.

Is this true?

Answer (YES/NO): YES